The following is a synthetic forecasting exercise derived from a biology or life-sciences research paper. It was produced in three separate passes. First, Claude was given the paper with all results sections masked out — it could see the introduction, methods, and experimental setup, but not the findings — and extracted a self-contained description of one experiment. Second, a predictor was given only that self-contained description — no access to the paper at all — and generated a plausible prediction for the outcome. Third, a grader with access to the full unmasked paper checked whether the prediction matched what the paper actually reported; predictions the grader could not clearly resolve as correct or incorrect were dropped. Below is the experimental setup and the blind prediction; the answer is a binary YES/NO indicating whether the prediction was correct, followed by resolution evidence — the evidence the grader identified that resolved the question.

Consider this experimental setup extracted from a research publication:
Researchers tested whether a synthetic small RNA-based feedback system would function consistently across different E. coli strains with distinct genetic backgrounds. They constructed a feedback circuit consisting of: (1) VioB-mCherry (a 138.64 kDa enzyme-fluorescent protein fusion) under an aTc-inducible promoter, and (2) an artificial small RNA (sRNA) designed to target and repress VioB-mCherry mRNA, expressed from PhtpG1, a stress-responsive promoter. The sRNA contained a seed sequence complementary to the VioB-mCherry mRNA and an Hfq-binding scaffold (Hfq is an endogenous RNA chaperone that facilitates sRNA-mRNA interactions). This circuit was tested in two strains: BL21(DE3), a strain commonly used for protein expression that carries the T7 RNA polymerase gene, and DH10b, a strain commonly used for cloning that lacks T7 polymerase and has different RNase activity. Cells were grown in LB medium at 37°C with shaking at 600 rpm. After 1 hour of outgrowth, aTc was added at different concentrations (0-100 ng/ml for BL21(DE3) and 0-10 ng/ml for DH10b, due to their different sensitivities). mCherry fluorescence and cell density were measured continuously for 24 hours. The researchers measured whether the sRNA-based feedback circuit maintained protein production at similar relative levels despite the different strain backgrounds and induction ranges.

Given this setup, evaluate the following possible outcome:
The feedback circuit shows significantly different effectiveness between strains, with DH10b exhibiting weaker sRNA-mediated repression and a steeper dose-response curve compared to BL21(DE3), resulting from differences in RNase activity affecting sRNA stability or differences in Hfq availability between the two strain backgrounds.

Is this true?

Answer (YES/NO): NO